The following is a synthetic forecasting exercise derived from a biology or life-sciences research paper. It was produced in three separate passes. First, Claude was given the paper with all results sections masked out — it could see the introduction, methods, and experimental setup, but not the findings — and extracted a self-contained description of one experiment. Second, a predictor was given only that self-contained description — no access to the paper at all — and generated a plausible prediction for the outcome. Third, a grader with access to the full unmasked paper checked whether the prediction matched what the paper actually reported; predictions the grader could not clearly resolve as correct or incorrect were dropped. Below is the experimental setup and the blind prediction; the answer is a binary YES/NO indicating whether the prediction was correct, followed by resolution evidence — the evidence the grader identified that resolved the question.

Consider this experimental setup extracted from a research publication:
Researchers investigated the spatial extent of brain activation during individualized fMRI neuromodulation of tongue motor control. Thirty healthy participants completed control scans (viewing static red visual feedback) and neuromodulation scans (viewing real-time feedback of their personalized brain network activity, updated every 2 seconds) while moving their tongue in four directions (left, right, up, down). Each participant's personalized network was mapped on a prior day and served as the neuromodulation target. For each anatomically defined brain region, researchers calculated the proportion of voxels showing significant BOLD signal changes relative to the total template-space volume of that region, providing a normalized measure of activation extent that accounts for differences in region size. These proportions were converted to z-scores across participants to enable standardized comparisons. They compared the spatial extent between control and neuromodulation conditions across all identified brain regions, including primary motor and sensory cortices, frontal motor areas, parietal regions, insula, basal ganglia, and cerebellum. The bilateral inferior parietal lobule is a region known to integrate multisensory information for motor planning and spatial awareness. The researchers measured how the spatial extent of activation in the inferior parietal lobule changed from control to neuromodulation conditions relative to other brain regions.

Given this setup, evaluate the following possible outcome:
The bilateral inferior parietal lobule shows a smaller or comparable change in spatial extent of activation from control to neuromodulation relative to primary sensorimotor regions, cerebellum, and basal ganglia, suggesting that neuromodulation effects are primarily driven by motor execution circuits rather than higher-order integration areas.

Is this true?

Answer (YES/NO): NO